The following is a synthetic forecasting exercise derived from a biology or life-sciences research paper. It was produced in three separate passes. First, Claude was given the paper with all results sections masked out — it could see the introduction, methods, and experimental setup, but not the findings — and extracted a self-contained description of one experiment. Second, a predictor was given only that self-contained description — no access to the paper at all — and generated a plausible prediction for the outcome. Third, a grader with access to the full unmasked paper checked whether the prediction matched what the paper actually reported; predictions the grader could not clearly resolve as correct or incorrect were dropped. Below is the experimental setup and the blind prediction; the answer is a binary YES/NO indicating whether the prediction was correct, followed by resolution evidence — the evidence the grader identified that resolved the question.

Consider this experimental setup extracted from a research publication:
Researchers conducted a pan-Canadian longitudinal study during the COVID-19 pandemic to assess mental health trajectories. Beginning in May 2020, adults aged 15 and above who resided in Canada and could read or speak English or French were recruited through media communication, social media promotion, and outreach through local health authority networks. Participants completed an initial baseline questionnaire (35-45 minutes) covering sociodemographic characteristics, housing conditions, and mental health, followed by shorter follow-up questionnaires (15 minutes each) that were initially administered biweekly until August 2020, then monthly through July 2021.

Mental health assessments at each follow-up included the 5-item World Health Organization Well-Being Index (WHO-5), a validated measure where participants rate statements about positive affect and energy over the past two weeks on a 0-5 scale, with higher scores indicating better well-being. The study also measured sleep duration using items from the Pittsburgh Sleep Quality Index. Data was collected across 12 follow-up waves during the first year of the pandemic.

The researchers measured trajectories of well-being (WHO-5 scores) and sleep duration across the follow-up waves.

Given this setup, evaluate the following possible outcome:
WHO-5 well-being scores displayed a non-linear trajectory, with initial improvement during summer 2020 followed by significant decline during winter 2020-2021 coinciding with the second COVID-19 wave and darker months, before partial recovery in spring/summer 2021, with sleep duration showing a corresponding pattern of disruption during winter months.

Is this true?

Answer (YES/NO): NO